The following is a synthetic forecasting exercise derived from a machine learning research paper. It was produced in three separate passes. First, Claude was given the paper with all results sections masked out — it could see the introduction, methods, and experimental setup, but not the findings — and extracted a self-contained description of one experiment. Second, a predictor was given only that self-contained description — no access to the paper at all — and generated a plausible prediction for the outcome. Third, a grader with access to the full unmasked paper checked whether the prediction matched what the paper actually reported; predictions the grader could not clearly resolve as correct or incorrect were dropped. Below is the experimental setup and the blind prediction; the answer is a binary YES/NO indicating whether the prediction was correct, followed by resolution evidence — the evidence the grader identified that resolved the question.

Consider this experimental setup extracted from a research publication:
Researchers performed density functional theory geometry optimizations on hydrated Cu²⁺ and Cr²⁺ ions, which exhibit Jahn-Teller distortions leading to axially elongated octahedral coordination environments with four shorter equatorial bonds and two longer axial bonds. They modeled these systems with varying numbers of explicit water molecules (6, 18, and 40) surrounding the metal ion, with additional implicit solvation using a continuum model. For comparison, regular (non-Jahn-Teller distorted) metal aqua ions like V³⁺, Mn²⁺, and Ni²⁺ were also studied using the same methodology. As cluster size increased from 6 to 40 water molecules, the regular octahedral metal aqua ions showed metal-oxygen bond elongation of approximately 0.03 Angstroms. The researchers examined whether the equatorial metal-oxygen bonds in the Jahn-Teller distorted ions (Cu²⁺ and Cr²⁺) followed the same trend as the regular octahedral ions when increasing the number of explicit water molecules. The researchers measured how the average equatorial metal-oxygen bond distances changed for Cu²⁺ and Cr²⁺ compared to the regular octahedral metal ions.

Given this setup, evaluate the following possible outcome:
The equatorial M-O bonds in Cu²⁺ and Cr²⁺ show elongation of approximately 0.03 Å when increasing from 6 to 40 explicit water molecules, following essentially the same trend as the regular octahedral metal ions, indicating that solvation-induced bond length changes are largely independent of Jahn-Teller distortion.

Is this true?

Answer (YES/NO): NO